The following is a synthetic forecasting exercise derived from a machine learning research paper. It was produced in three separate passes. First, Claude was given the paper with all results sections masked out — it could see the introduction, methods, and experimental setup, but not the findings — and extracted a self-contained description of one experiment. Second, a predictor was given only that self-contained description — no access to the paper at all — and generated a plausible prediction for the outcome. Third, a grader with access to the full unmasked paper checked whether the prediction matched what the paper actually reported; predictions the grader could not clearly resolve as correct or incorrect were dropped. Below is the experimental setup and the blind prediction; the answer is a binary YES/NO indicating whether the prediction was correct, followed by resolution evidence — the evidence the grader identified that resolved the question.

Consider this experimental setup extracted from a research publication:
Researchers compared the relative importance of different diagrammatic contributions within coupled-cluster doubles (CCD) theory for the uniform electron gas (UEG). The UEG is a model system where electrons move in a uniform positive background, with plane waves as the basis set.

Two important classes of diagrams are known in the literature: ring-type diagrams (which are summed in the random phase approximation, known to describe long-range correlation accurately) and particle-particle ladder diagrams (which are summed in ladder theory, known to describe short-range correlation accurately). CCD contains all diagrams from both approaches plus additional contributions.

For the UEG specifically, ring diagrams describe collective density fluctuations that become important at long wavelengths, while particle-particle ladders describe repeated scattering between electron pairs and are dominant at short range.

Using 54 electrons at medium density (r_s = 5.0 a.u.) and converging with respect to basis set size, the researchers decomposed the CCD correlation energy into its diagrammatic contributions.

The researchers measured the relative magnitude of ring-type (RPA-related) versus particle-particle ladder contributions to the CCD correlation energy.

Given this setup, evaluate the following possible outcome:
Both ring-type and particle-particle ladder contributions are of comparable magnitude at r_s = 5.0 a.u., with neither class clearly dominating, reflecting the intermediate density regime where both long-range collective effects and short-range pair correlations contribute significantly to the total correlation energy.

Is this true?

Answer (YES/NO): NO